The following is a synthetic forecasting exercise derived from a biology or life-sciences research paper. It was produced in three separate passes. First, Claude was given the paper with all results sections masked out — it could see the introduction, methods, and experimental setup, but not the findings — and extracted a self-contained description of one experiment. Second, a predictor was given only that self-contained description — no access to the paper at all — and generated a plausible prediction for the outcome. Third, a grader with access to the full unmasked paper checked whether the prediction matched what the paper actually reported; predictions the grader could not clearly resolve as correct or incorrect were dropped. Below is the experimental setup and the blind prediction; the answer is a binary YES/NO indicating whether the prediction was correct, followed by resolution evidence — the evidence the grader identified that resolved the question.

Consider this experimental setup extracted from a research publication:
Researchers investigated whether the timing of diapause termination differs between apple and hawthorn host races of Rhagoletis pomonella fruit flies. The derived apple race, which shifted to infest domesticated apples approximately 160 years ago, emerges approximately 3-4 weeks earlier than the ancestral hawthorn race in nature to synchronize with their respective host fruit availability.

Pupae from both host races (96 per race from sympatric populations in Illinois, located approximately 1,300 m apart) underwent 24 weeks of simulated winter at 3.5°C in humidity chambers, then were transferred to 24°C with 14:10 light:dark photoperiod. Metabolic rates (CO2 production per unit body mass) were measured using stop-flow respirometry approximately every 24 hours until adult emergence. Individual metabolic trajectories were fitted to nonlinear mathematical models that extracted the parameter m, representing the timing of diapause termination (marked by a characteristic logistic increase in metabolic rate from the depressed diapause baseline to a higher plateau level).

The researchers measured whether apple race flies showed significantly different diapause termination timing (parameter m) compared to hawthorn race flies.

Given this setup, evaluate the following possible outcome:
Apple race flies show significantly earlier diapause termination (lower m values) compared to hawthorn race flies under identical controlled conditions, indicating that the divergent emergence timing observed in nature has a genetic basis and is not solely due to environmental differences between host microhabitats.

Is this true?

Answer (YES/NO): YES